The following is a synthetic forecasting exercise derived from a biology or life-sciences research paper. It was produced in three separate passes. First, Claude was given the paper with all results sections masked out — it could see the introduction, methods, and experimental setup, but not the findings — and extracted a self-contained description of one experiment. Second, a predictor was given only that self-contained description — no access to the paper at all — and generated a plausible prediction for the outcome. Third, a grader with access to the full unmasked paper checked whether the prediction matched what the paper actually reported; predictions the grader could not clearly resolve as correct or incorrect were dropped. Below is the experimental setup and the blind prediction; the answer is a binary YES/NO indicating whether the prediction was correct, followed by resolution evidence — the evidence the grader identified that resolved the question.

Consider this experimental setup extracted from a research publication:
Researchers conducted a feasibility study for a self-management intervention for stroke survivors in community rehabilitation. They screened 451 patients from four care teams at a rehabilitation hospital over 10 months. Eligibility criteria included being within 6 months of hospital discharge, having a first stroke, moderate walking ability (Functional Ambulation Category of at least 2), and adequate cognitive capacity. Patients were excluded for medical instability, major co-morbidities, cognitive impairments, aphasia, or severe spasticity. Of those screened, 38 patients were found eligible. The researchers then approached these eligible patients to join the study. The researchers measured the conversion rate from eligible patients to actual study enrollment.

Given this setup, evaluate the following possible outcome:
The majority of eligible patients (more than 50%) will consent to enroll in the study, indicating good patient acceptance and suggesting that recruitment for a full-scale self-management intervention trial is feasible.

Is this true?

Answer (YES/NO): YES